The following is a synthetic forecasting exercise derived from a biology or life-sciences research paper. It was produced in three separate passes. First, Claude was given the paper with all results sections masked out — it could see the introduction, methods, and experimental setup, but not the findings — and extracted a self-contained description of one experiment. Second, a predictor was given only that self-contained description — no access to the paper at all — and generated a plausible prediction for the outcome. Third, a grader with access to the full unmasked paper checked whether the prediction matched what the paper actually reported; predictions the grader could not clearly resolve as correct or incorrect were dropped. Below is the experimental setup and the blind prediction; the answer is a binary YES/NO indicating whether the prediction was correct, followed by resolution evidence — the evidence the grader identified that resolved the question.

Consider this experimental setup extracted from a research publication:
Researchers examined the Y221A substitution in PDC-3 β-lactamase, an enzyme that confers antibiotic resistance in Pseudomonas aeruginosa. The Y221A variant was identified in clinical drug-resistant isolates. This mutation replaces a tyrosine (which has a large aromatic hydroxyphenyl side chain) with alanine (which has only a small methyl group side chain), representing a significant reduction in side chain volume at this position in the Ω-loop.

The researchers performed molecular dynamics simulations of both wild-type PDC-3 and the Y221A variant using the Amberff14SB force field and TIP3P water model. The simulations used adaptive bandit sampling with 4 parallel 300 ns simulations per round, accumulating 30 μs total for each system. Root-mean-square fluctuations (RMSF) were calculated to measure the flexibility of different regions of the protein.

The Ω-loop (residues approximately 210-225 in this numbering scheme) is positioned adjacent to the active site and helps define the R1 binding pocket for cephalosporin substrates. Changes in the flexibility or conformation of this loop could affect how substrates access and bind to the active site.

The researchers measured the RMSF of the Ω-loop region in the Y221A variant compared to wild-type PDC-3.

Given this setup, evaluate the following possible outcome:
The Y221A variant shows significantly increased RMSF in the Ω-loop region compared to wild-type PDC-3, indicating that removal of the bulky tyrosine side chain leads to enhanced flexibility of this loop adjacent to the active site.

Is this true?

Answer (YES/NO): NO